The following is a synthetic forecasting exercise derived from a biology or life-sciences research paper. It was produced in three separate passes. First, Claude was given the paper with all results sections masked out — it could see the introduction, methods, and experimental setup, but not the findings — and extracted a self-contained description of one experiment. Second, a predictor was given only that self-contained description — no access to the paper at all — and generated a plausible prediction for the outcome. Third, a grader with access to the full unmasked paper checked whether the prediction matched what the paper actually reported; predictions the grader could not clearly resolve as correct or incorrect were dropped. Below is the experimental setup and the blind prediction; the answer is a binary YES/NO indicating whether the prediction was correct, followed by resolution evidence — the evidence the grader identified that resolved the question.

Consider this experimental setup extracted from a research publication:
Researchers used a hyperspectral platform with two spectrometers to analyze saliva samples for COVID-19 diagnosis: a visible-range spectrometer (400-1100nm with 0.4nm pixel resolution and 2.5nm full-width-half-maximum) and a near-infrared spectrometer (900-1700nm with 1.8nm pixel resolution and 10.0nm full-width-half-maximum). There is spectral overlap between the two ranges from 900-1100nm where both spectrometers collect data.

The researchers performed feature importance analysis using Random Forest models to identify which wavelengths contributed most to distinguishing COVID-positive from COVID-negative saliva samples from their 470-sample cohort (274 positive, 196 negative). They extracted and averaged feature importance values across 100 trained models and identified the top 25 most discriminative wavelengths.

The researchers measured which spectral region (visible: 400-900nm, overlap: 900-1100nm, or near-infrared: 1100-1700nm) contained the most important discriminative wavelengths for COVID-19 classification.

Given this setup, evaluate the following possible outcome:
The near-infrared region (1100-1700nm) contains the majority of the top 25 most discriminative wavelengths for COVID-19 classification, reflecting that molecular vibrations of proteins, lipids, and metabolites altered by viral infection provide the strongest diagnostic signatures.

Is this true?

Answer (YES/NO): NO